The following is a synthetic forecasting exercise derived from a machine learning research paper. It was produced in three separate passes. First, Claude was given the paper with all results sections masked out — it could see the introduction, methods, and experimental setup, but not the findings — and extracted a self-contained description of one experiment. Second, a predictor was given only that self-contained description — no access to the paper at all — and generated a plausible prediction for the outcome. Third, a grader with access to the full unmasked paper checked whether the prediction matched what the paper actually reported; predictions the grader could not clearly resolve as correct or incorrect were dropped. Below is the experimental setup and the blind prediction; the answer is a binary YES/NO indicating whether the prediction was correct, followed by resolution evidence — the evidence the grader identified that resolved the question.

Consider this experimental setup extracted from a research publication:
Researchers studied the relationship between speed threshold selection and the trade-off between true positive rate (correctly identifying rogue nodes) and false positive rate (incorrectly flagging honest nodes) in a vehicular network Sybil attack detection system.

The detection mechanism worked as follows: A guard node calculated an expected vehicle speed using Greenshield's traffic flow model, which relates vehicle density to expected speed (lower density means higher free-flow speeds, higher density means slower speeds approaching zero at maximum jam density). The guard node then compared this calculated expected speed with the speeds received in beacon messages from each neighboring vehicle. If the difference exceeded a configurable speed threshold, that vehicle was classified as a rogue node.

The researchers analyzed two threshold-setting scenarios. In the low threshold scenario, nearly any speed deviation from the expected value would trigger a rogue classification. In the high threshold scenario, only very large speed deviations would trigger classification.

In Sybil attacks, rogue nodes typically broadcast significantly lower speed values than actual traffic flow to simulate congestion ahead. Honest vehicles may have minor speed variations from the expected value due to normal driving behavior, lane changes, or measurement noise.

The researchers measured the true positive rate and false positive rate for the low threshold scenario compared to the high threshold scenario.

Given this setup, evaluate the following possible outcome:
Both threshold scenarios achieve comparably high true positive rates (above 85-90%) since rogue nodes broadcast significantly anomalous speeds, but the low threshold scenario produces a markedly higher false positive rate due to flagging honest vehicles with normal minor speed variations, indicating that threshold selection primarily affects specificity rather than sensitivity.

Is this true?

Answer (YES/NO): NO